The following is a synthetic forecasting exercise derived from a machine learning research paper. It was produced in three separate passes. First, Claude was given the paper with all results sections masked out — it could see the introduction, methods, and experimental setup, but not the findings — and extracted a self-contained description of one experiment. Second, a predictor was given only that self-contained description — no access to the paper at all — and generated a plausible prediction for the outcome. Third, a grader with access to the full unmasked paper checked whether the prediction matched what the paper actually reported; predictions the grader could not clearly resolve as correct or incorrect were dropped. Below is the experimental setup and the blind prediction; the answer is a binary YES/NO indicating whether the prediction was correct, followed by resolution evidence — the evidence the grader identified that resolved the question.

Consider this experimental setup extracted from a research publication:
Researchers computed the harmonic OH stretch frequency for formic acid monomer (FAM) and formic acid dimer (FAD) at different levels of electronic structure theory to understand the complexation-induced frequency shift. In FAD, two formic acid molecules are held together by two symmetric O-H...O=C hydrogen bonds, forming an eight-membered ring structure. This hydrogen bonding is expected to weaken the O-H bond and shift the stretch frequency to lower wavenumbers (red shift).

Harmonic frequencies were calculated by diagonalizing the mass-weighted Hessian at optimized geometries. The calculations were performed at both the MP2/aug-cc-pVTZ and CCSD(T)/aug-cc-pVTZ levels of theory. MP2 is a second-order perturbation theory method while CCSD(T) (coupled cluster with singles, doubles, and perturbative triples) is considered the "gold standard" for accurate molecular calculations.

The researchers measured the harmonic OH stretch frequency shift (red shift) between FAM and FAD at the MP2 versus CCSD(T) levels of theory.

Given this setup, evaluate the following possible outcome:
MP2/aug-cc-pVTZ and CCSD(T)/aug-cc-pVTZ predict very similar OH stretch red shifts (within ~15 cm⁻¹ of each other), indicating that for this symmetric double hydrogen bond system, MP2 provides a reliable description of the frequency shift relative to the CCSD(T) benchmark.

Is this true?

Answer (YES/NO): NO